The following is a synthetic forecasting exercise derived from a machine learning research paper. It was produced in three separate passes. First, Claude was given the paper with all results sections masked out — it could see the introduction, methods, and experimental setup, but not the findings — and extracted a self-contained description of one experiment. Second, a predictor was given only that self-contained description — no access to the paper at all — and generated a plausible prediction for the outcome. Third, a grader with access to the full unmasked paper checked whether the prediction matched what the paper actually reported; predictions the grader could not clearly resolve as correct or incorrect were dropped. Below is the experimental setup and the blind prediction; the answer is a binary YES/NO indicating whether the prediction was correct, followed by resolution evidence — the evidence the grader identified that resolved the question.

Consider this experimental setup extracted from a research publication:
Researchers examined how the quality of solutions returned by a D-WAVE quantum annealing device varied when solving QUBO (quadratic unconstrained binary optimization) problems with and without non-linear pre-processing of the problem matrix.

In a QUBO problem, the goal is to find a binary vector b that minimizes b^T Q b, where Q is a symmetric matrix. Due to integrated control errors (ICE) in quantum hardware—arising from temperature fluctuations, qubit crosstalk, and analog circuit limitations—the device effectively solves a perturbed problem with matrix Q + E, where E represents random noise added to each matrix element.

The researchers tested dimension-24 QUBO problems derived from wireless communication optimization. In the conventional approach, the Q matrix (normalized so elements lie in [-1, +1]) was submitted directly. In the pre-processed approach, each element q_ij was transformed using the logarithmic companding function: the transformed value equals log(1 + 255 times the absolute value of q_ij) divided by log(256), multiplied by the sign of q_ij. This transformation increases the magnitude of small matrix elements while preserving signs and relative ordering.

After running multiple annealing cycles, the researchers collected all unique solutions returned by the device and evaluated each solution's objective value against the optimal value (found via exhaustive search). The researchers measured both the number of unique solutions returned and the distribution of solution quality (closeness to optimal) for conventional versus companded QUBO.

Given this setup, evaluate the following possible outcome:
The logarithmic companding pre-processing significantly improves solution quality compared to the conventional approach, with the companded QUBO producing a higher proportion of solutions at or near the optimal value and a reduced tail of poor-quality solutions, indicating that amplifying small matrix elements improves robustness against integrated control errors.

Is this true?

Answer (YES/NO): YES